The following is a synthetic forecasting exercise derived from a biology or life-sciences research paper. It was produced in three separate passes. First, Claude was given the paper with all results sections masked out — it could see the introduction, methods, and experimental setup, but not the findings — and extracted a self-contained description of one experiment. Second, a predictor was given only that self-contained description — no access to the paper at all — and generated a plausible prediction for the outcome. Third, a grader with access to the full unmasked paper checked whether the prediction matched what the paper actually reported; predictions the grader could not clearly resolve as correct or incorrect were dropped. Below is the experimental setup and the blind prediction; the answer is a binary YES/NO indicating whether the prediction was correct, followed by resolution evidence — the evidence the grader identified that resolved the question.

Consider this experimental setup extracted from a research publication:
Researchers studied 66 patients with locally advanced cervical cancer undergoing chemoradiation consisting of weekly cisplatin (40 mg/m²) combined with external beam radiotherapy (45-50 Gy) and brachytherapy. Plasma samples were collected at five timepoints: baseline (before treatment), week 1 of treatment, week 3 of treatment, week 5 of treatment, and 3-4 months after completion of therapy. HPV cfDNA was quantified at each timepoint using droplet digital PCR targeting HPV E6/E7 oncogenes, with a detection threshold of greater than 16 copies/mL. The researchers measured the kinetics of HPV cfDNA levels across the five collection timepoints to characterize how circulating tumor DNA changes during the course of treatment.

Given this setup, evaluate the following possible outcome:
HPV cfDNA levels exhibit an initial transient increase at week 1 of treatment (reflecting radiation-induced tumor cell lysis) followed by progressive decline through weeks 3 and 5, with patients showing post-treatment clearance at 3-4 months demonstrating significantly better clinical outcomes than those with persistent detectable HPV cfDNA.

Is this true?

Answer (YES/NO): YES